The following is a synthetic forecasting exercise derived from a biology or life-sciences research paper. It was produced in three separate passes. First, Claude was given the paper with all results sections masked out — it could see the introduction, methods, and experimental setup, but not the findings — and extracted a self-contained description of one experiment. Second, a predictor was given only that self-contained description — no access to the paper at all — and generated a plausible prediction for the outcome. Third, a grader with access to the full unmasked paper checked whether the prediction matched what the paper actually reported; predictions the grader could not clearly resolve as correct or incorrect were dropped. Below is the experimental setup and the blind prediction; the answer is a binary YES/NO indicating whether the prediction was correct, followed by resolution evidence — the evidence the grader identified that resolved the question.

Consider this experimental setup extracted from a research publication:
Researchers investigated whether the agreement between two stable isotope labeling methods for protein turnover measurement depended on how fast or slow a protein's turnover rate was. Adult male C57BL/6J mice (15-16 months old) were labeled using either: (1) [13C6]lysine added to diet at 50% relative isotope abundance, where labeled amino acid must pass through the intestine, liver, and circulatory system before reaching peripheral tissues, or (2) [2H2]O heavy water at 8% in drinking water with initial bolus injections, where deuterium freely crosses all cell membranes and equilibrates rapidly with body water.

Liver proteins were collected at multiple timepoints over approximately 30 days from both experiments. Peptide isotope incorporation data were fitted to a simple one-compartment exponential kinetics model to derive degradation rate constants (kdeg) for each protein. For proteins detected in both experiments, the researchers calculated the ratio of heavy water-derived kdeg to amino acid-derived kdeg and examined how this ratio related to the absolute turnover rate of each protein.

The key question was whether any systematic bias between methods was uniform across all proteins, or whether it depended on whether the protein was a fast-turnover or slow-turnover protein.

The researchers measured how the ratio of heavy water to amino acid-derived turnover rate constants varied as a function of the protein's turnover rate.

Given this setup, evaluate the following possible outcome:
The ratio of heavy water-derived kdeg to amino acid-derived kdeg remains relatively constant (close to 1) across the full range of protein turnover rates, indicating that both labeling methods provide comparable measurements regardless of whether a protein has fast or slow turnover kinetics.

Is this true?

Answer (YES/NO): NO